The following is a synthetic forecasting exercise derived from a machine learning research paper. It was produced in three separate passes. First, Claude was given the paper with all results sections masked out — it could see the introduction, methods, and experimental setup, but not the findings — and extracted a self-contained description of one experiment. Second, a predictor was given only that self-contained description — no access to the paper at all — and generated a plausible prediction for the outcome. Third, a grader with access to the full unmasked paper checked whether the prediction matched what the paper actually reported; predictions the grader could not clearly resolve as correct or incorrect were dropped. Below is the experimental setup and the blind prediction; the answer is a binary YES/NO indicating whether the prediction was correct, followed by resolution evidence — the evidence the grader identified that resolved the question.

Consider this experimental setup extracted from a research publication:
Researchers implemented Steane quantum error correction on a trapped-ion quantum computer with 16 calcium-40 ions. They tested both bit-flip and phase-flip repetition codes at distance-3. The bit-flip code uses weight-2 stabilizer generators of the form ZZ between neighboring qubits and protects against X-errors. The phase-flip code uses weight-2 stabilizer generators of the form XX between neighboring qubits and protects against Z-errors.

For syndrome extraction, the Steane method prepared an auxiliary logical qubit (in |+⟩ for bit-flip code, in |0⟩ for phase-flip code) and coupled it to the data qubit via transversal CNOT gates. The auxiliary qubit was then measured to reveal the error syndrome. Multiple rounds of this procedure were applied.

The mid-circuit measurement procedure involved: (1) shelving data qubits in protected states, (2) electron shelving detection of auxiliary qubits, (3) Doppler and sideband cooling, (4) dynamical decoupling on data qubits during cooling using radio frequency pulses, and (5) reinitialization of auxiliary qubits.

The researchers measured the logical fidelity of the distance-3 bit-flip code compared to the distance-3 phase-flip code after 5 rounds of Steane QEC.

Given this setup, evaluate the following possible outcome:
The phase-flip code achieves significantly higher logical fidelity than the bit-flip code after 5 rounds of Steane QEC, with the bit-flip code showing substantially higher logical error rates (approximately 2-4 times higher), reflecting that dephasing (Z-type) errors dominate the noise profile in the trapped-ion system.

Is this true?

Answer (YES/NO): NO